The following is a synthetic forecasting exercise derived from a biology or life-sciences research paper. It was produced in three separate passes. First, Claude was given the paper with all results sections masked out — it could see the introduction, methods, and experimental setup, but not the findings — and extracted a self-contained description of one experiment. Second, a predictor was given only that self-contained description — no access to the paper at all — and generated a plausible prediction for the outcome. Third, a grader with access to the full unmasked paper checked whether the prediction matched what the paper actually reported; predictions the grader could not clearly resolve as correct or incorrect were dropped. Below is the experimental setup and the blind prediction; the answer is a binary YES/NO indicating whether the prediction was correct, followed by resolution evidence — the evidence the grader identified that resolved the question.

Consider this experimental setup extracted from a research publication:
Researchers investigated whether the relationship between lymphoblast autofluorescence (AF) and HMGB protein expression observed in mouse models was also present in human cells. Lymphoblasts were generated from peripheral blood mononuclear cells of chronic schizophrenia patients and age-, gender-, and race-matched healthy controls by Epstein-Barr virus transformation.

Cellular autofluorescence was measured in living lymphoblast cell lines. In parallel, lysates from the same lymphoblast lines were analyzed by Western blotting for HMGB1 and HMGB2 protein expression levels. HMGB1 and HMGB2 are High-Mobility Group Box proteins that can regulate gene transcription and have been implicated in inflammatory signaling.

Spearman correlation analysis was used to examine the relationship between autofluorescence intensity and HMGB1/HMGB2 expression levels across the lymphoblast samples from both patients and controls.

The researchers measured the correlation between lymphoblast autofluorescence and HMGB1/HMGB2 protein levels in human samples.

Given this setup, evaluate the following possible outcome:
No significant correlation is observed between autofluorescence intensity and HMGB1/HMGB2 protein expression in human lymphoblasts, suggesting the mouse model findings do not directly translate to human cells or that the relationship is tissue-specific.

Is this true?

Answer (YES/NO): NO